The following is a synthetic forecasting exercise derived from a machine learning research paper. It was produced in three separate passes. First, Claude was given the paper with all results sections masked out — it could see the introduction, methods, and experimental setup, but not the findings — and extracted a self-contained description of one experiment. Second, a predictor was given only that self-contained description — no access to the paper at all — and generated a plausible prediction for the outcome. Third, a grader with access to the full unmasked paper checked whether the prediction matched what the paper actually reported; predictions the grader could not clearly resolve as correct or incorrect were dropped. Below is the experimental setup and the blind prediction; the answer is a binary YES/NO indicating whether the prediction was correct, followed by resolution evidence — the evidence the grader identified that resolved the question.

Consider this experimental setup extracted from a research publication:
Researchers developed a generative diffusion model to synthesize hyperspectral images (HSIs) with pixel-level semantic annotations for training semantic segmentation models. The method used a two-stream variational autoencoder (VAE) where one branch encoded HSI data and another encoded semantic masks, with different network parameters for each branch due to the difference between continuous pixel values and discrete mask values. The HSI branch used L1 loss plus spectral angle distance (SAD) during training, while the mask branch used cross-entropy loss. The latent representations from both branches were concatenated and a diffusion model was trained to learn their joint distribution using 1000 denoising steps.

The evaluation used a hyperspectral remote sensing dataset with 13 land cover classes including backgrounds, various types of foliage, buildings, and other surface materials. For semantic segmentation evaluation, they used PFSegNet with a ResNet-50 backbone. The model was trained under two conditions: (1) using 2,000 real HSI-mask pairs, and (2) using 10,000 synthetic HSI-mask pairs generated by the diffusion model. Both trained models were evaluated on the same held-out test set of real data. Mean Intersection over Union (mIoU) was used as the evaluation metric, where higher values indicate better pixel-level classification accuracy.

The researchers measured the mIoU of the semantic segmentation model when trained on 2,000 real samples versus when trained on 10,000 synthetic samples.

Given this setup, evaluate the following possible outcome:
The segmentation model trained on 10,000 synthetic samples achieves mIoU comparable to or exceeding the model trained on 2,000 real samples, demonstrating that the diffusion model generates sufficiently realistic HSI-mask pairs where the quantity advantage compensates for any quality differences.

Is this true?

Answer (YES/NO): NO